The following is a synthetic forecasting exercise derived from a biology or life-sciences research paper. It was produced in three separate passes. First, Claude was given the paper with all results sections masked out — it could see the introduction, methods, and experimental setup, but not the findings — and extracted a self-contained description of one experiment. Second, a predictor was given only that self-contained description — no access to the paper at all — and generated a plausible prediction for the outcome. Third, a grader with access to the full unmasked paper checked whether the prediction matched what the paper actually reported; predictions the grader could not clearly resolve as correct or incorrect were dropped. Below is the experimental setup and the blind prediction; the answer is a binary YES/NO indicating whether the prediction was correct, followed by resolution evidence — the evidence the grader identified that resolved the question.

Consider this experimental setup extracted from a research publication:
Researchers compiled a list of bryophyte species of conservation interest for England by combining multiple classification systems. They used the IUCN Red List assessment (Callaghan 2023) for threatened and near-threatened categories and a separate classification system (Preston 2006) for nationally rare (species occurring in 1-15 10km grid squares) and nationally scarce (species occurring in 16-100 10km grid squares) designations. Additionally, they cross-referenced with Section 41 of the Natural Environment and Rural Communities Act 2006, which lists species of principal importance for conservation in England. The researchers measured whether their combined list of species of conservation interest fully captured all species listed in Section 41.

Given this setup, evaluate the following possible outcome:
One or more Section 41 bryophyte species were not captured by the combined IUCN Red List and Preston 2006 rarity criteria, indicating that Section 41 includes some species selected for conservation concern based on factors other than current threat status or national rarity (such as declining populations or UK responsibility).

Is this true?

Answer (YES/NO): NO